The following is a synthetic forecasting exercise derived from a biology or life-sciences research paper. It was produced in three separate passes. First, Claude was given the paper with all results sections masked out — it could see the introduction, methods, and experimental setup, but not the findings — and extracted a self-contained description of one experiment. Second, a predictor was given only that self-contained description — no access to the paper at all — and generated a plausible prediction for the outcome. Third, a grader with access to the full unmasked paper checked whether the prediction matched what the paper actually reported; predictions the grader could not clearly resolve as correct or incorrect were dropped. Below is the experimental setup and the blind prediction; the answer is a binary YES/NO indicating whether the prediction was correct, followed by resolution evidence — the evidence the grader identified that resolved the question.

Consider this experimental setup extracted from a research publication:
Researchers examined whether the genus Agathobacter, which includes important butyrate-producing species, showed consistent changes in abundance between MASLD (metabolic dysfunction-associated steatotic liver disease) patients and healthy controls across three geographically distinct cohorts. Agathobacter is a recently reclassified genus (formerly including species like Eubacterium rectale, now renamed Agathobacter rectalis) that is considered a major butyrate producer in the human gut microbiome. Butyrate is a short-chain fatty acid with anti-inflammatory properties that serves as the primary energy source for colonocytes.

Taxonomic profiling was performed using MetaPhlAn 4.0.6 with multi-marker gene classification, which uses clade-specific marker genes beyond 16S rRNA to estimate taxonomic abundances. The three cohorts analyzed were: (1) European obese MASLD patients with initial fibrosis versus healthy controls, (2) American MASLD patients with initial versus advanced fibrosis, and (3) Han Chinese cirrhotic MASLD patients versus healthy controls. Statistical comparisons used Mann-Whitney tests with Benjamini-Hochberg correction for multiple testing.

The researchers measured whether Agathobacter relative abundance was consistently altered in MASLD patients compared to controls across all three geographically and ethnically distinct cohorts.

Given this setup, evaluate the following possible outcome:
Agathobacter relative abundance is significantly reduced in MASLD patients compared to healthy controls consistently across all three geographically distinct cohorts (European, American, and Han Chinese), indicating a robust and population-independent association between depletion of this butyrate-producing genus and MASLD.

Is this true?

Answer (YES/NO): YES